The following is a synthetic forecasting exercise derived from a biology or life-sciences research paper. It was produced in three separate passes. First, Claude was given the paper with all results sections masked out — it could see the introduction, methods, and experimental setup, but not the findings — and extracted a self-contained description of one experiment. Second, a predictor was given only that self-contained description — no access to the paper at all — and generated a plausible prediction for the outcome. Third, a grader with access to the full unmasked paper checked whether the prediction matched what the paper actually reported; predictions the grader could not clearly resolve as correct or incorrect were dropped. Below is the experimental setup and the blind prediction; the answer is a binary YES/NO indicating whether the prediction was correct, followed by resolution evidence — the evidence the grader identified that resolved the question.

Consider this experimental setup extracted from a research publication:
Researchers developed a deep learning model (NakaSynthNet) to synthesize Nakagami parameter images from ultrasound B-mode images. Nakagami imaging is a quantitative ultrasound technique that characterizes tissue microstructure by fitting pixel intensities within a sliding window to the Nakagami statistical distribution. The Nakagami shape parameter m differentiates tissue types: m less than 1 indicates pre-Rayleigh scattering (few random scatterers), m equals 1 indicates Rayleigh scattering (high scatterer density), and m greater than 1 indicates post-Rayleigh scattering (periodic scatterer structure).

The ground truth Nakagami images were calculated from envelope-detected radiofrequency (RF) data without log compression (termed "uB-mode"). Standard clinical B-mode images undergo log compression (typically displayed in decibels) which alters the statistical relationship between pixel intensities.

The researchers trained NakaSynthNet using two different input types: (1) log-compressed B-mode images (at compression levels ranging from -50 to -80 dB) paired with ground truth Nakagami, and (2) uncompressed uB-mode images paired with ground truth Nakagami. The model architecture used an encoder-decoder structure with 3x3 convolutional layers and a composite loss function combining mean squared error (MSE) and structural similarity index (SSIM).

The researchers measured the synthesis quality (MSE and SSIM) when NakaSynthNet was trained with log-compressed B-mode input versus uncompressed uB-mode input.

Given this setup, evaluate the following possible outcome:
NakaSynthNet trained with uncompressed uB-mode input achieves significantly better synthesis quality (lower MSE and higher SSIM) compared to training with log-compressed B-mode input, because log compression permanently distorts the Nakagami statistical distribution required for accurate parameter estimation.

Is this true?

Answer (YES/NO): NO